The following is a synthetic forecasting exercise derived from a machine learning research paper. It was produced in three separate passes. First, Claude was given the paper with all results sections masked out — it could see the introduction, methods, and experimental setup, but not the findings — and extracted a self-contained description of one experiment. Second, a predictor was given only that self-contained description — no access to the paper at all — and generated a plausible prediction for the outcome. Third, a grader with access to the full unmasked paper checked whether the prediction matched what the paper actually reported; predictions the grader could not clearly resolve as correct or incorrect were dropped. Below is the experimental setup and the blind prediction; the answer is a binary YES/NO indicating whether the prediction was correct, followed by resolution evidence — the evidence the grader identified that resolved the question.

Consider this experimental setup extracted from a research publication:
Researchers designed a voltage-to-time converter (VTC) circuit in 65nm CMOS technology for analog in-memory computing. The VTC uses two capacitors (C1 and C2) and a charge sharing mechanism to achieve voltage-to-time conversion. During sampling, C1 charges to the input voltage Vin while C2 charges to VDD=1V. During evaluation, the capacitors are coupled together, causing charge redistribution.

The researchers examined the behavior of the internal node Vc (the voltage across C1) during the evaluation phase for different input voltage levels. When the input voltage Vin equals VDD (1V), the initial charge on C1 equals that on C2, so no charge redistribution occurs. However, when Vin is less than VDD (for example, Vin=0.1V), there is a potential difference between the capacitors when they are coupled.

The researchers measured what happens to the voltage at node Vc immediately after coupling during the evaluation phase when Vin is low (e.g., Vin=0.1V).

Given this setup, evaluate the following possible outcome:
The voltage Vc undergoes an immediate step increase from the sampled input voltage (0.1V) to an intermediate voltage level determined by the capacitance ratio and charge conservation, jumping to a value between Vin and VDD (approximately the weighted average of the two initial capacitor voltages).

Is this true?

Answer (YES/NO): YES